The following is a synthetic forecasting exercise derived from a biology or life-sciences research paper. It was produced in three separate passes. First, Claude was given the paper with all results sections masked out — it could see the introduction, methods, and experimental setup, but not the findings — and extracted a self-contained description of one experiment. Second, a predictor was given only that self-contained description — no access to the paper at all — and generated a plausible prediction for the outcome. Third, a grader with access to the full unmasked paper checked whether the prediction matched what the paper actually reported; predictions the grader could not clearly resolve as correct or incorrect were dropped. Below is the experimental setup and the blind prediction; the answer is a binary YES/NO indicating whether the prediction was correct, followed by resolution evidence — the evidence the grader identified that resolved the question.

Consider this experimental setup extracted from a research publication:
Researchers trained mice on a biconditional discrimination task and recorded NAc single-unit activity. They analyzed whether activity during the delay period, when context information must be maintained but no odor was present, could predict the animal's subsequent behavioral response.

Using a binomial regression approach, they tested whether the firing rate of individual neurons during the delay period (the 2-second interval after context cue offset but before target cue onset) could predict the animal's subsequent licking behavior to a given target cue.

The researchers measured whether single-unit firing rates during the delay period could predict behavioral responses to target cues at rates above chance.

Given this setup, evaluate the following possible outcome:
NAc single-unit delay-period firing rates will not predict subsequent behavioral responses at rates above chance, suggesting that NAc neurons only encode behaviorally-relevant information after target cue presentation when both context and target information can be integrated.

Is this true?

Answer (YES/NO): NO